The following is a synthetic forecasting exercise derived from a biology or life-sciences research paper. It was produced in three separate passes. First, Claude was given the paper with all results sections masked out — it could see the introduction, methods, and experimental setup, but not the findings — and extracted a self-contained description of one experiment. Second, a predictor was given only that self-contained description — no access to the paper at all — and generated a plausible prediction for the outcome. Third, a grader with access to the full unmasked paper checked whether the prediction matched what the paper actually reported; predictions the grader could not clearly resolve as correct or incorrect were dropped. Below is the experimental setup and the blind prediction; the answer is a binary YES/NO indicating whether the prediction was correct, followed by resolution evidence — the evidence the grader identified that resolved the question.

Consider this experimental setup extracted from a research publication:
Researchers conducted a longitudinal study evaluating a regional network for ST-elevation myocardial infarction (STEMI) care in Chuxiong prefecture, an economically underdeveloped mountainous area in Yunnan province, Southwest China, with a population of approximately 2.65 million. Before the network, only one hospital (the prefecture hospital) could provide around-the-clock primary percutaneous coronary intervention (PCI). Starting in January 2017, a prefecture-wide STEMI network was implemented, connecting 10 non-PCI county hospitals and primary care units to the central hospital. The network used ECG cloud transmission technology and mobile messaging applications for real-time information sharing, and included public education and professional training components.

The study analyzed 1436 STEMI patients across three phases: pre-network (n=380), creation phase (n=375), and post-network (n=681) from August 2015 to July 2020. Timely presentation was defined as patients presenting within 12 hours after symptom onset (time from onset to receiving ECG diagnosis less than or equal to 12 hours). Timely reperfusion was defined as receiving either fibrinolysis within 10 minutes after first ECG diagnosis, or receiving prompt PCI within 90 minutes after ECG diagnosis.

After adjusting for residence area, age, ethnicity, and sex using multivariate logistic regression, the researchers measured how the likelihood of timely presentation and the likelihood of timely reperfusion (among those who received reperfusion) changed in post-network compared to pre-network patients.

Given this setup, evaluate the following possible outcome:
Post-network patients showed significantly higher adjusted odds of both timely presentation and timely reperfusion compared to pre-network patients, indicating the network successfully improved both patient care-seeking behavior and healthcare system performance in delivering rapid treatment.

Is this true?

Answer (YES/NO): NO